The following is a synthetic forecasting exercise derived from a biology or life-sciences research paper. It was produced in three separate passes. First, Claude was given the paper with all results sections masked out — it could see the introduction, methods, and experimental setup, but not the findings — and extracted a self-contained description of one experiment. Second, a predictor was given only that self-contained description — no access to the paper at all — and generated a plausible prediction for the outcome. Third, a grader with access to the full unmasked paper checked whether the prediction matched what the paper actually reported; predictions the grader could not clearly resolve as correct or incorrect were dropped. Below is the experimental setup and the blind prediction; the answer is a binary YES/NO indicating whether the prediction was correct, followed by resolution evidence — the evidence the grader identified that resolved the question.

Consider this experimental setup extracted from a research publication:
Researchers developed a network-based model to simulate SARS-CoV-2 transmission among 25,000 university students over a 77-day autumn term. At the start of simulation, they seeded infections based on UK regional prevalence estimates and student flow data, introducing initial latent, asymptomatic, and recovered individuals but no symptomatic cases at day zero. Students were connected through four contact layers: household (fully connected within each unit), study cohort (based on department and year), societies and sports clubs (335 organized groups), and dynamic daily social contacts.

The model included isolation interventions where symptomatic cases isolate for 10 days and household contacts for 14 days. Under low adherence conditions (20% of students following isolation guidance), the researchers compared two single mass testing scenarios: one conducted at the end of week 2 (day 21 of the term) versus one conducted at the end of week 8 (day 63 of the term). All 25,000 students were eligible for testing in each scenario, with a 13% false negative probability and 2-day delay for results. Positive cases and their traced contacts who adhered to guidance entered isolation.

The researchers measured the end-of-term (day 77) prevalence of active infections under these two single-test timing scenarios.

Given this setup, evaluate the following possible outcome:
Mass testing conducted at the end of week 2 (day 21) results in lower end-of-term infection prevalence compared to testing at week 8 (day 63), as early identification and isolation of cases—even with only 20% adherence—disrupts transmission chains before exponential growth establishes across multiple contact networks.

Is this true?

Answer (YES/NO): NO